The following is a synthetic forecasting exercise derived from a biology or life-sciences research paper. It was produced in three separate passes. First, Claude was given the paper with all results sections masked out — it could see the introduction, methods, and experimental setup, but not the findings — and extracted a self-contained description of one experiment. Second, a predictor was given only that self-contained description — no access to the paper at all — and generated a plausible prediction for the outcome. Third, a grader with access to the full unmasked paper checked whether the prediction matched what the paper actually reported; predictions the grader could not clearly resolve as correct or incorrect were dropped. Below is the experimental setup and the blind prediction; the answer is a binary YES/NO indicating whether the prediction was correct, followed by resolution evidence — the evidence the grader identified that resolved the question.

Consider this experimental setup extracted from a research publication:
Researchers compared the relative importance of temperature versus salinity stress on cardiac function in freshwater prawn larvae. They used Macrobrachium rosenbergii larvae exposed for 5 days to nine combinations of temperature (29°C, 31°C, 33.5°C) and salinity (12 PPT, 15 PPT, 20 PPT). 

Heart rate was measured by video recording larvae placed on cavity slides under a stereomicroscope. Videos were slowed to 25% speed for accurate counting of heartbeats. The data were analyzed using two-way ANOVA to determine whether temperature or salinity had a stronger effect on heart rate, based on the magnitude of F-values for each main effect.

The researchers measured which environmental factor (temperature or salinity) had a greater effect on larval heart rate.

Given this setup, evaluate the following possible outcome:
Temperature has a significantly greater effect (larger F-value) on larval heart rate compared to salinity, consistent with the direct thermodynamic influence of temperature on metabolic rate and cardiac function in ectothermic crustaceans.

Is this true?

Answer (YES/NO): YES